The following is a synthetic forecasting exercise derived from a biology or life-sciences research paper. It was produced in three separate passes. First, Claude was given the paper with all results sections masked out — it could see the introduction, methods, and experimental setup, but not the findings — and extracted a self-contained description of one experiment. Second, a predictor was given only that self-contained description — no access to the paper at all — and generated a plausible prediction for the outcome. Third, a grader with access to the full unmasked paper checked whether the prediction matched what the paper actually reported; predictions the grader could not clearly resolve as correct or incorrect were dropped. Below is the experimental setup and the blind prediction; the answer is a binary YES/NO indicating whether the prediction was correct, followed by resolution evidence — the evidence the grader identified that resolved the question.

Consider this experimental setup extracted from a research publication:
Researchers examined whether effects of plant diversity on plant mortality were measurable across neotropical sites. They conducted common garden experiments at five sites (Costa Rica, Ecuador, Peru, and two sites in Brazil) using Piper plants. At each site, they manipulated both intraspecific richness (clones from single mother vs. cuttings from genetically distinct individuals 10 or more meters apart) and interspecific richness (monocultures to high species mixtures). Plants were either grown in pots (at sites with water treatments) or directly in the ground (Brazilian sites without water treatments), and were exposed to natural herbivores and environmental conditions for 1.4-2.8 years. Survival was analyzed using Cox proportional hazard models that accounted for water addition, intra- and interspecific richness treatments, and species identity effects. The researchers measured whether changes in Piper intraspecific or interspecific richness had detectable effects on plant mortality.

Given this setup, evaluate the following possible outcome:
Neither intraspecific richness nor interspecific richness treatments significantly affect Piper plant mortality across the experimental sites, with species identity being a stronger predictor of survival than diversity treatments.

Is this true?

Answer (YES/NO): NO